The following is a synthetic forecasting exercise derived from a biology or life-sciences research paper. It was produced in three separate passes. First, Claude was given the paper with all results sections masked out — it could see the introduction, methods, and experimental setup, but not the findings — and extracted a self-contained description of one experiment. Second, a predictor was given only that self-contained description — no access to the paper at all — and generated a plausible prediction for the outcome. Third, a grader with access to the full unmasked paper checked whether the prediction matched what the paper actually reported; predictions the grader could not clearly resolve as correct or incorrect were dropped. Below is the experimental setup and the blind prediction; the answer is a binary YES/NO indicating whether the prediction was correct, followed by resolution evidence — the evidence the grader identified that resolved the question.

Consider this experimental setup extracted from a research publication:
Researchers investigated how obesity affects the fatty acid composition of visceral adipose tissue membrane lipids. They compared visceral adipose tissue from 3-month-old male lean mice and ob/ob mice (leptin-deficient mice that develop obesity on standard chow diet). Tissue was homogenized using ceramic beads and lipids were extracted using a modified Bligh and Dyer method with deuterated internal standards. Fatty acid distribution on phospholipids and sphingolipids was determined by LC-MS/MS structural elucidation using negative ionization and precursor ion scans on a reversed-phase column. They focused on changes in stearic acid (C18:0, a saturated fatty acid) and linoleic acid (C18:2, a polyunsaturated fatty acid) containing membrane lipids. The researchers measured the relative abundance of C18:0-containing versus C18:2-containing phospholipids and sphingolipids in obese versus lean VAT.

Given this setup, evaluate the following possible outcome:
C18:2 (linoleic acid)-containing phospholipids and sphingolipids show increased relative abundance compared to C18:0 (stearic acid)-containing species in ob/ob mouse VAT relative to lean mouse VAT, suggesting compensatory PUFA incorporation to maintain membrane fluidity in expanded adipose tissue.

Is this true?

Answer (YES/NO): NO